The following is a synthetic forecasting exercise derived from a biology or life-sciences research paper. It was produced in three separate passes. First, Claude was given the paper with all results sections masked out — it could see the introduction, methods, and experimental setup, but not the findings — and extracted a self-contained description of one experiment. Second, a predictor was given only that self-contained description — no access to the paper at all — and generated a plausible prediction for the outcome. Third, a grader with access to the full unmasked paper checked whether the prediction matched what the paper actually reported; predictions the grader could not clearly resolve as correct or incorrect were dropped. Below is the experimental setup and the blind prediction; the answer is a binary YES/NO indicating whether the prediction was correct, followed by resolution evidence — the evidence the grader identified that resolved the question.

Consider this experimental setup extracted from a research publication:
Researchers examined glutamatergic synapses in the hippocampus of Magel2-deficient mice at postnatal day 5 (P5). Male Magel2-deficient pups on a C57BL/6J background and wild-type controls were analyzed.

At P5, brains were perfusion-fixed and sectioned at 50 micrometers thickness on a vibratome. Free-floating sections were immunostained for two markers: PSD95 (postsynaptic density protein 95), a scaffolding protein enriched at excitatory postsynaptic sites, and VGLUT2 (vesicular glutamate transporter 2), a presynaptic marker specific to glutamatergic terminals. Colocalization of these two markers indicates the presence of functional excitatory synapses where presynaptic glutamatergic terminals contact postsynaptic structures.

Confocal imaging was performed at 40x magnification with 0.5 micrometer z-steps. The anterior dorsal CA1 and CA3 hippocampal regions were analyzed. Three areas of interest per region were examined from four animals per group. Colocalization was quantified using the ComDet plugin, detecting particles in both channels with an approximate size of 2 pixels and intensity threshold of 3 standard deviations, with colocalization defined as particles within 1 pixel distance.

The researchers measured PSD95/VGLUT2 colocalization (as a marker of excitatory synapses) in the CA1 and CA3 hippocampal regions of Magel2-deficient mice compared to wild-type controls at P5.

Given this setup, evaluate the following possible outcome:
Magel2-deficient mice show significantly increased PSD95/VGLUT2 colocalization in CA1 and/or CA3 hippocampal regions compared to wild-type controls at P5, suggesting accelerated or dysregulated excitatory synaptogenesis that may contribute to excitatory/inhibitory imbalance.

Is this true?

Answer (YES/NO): NO